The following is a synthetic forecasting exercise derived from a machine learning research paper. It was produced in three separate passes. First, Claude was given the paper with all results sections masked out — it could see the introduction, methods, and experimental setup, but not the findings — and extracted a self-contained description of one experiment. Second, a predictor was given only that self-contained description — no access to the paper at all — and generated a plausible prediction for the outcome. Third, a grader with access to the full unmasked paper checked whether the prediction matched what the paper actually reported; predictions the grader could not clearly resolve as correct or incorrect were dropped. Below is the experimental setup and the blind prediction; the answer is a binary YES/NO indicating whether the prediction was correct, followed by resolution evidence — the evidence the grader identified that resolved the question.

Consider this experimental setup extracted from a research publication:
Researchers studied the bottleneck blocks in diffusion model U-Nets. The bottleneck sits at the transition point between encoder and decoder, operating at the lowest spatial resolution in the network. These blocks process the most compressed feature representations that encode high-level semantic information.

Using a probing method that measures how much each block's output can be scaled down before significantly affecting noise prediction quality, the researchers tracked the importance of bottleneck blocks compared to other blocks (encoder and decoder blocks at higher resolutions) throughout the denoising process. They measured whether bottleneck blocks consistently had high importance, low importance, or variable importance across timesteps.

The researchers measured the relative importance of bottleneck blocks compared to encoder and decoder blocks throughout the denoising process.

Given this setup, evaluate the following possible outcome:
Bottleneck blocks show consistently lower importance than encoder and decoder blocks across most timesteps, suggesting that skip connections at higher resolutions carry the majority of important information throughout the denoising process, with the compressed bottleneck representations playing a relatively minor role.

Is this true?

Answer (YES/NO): NO